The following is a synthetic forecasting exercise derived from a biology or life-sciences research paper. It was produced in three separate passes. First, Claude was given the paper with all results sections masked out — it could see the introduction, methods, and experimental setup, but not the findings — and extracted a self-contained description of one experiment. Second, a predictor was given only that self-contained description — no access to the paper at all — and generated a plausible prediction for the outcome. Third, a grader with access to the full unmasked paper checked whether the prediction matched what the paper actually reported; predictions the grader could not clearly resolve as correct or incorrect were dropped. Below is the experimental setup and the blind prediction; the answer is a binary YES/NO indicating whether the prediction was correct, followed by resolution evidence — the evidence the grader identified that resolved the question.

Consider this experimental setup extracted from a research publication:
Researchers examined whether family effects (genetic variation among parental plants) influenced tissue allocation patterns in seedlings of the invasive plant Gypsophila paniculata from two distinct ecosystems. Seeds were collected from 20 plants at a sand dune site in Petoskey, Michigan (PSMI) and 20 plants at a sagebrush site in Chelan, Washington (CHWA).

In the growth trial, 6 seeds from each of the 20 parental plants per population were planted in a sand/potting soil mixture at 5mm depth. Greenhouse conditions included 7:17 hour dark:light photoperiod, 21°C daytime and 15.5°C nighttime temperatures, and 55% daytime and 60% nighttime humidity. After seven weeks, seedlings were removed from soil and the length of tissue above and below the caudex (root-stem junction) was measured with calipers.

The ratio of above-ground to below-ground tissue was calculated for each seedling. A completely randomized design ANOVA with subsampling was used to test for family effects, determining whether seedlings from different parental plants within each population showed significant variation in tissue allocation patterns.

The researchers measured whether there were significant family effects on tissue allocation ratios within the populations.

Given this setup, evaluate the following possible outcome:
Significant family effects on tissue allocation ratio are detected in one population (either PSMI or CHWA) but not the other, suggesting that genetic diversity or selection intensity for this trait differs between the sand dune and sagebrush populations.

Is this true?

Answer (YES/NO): NO